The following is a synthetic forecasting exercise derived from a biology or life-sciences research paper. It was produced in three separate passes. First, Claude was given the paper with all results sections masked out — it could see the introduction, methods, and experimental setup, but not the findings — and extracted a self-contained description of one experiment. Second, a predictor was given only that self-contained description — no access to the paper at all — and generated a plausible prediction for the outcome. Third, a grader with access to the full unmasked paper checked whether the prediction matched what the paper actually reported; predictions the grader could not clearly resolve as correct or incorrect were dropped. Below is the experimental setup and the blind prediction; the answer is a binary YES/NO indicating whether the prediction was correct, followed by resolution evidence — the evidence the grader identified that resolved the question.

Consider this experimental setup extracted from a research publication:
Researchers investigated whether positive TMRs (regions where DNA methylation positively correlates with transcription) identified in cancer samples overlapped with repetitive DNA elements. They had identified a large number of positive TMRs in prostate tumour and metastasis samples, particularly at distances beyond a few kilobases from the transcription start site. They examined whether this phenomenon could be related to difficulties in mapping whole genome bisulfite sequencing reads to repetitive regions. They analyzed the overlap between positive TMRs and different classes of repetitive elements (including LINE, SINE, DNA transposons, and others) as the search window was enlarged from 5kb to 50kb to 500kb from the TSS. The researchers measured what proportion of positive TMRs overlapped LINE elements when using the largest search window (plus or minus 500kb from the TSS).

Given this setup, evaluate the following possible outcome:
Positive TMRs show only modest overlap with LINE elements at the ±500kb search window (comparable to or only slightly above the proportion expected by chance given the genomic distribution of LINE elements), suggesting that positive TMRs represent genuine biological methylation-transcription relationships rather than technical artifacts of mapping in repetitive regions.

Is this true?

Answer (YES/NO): NO